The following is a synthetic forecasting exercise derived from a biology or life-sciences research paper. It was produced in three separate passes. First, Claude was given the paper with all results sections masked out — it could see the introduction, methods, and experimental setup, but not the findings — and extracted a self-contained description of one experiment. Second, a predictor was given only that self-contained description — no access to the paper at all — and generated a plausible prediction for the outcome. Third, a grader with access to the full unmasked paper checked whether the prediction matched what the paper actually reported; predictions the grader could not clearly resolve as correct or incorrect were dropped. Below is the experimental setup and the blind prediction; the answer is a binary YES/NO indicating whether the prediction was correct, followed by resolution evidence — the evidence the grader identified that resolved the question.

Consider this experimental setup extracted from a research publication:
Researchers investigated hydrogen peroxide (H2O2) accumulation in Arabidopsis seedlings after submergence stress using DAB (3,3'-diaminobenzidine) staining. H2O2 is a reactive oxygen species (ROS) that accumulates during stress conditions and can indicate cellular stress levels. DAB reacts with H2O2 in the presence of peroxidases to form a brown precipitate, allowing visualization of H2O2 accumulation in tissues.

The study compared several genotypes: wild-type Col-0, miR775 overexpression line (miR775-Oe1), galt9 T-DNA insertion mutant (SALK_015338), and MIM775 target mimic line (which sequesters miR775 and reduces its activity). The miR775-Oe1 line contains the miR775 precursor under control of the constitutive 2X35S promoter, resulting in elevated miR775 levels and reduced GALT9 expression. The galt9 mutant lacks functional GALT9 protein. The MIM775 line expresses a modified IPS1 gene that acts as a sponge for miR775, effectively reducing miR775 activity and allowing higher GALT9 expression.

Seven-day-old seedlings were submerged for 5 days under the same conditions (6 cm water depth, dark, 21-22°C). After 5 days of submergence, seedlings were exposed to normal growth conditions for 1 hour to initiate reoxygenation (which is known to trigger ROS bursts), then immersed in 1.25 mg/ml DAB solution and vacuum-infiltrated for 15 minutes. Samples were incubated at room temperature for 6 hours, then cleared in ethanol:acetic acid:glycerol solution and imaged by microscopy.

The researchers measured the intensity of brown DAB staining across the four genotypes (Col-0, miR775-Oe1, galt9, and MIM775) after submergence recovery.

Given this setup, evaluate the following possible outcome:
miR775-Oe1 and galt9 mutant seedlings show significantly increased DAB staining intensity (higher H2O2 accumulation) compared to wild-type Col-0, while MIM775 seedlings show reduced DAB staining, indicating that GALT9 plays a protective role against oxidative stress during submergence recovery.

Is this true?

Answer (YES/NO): NO